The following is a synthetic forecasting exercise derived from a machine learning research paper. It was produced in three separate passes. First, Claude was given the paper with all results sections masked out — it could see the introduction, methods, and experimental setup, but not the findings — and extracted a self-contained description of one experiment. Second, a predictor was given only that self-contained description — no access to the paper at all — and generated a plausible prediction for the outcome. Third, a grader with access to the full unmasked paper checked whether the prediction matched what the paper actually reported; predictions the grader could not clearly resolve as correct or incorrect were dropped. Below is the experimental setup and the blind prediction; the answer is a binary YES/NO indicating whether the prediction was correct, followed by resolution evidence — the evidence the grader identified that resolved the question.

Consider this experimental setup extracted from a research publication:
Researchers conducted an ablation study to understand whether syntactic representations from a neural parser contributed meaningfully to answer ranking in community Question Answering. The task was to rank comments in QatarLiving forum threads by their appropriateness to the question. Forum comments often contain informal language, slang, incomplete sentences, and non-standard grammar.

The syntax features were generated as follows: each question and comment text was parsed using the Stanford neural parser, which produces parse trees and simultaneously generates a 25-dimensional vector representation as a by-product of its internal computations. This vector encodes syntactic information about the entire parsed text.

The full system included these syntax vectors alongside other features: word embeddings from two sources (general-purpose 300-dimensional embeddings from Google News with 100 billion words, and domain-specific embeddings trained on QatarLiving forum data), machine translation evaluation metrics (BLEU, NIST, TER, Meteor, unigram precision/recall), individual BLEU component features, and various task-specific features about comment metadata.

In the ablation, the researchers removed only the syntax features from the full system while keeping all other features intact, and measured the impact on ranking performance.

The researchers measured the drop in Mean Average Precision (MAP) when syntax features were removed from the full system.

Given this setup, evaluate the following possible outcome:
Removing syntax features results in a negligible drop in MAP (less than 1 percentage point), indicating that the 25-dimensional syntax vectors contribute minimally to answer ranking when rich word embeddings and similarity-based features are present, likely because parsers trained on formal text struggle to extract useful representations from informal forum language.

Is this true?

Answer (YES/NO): NO